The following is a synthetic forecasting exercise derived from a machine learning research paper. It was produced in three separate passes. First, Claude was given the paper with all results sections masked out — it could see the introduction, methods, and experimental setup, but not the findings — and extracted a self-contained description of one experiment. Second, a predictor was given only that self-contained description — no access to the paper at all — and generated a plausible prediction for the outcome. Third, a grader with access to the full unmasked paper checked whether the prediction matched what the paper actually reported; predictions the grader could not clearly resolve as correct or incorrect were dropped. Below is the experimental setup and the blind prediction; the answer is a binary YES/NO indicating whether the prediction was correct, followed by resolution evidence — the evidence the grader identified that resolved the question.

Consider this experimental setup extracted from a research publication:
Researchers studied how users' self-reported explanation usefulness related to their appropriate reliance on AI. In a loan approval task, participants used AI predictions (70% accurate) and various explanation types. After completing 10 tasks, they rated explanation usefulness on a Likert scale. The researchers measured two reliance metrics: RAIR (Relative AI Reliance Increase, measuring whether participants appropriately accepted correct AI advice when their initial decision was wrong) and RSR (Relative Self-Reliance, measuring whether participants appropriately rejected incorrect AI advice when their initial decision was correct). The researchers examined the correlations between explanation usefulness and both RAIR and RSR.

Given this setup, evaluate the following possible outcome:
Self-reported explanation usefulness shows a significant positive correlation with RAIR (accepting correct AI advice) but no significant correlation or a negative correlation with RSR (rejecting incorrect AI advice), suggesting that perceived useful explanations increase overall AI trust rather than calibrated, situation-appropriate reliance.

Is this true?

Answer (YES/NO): YES